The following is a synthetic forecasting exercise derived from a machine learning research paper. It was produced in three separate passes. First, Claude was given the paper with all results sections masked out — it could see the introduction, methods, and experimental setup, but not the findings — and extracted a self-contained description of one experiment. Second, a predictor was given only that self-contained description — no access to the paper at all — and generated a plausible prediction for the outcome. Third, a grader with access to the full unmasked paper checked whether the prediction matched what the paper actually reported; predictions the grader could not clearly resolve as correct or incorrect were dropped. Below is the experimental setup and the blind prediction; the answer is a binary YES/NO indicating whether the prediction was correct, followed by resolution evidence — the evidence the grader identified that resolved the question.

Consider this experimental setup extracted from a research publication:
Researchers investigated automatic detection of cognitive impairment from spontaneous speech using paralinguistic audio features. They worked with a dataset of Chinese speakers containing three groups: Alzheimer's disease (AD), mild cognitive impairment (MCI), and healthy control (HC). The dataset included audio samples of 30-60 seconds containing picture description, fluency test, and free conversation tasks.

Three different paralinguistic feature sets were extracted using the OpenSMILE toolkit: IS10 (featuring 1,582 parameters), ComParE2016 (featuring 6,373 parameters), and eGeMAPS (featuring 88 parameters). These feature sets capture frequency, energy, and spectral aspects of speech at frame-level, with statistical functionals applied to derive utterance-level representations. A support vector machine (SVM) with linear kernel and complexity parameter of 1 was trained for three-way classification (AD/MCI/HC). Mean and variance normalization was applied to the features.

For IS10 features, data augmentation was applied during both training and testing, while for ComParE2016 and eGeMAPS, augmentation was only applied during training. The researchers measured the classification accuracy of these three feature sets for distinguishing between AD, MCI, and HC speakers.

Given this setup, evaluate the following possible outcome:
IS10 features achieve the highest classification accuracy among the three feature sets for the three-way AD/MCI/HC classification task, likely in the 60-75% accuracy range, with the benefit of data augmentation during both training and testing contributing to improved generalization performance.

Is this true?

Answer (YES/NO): YES